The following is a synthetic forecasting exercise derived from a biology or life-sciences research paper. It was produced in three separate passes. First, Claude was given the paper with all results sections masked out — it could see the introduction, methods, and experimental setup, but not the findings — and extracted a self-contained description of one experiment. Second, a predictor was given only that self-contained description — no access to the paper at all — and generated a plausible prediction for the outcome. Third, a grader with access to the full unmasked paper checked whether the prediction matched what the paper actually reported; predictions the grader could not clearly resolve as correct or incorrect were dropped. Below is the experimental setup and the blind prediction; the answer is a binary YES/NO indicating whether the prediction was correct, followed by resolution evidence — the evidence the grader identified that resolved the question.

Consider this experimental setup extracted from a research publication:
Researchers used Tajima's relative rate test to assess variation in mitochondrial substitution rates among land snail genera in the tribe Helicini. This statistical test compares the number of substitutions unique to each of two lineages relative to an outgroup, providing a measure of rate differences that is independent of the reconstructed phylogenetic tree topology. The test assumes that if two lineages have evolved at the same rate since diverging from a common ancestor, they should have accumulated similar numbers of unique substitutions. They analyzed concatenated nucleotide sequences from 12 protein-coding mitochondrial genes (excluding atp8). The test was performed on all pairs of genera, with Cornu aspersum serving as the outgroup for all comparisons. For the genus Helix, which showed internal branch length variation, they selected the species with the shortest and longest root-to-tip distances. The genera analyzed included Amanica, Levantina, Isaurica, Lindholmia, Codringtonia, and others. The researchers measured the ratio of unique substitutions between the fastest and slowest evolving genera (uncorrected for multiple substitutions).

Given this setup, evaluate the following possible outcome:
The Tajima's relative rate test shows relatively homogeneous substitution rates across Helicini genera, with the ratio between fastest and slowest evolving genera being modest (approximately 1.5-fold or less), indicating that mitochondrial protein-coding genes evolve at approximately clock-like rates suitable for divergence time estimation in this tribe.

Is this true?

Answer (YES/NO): NO